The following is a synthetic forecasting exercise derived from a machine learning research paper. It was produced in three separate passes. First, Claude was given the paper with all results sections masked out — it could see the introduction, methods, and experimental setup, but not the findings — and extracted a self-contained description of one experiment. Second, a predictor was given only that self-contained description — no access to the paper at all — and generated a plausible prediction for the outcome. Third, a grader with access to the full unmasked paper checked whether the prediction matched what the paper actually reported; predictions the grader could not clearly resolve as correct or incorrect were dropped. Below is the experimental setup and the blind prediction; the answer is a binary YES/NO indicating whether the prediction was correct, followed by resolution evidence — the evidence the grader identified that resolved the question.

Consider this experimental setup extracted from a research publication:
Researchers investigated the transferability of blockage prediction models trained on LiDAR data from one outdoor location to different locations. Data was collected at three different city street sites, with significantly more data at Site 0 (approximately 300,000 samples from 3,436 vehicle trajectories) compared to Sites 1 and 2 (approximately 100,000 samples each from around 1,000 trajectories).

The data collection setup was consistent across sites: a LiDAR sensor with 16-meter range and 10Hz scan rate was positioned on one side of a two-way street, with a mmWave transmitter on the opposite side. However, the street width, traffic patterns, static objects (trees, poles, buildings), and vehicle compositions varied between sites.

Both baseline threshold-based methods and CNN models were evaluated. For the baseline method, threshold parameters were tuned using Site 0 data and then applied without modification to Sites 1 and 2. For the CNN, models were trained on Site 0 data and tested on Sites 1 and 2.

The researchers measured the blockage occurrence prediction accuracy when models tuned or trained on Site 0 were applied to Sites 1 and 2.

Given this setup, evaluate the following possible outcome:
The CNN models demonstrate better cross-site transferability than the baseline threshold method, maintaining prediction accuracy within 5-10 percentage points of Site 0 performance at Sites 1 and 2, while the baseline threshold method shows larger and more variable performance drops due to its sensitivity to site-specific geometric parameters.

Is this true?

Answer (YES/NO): NO